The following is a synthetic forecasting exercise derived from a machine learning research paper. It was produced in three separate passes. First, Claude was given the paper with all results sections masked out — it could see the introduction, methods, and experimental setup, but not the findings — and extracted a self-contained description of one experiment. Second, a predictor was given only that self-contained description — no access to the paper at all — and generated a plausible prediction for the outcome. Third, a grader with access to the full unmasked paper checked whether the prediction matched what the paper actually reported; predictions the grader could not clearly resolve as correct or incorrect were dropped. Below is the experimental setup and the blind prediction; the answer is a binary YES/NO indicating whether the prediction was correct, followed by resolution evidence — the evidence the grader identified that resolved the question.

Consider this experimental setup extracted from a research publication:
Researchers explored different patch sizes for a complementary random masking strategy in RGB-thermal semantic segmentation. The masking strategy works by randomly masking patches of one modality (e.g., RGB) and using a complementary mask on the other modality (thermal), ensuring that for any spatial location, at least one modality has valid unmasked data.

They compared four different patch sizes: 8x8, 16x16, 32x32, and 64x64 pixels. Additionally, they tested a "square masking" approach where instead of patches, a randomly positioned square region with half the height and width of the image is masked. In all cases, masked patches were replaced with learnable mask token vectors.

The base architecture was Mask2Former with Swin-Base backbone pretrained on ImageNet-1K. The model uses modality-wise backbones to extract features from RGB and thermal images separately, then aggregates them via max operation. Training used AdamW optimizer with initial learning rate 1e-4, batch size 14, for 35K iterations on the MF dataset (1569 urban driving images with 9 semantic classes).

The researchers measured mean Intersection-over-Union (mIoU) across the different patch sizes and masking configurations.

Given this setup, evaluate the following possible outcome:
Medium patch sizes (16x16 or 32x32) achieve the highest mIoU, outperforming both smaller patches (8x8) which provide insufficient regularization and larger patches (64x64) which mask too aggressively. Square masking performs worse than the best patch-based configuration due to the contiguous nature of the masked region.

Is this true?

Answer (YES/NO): NO